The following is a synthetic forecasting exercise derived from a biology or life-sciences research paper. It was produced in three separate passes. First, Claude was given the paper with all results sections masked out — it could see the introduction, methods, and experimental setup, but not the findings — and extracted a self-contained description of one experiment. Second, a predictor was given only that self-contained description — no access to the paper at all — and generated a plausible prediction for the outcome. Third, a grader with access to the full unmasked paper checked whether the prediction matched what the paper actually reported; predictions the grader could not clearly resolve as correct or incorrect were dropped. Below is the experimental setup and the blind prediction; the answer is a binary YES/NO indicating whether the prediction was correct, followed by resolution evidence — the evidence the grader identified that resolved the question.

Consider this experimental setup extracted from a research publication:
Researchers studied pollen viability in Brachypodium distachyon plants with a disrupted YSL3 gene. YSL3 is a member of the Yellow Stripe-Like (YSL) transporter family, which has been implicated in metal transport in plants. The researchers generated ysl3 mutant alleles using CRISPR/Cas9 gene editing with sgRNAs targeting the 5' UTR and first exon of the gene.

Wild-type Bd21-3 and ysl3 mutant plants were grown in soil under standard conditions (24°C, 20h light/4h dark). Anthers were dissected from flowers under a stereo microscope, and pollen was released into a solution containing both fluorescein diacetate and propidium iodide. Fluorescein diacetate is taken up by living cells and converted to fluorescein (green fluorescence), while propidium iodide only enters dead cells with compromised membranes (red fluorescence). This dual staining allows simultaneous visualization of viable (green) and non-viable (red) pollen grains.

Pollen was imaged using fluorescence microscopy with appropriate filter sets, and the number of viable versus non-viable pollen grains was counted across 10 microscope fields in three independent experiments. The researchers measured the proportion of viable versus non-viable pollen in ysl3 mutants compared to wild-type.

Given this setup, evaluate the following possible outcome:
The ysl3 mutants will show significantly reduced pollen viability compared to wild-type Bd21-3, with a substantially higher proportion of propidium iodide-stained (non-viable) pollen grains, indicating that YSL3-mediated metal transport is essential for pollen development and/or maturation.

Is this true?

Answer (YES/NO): YES